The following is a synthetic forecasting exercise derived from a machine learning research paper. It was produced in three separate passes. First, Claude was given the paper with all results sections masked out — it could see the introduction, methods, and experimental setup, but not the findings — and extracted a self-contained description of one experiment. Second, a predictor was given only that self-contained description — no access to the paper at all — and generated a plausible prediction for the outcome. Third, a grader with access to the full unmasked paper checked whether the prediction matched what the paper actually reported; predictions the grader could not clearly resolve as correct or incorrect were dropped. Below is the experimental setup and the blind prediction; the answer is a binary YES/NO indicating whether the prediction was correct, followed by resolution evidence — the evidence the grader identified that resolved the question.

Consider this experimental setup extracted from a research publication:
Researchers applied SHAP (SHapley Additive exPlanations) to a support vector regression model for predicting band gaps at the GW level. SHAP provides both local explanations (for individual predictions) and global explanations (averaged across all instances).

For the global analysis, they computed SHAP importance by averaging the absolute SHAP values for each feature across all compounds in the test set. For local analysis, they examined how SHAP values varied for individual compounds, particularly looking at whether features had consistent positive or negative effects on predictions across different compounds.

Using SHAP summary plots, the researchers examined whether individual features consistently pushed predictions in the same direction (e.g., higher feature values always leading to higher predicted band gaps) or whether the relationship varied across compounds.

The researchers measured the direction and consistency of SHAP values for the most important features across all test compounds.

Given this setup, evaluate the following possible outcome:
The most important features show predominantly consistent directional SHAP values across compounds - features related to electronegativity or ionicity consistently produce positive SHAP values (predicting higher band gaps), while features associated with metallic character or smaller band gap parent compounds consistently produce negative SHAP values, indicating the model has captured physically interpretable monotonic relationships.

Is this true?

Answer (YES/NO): YES